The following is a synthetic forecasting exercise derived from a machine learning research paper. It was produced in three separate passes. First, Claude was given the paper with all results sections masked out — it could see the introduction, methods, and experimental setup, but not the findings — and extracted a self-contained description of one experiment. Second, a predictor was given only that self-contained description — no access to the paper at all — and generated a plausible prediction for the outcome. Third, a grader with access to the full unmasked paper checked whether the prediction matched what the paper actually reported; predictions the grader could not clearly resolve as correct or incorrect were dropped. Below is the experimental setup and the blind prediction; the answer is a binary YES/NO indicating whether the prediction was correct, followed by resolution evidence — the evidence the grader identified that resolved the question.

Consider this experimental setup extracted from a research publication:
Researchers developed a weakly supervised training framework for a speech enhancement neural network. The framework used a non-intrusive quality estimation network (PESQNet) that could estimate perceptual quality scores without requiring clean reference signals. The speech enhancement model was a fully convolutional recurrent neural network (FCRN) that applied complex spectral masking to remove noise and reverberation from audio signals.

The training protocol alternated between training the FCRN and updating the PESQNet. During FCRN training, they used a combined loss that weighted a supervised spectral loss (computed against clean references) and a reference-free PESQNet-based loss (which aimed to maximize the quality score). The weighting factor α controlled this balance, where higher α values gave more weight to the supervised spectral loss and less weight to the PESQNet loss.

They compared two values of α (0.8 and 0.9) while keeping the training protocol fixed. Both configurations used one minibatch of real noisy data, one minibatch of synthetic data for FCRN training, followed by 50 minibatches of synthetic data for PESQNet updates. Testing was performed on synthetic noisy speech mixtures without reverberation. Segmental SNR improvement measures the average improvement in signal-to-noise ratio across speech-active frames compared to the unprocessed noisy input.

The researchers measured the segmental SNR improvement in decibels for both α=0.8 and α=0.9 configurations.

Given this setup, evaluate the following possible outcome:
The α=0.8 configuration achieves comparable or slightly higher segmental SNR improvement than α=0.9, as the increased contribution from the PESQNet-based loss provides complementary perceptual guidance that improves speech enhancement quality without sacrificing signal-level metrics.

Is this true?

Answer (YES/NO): NO